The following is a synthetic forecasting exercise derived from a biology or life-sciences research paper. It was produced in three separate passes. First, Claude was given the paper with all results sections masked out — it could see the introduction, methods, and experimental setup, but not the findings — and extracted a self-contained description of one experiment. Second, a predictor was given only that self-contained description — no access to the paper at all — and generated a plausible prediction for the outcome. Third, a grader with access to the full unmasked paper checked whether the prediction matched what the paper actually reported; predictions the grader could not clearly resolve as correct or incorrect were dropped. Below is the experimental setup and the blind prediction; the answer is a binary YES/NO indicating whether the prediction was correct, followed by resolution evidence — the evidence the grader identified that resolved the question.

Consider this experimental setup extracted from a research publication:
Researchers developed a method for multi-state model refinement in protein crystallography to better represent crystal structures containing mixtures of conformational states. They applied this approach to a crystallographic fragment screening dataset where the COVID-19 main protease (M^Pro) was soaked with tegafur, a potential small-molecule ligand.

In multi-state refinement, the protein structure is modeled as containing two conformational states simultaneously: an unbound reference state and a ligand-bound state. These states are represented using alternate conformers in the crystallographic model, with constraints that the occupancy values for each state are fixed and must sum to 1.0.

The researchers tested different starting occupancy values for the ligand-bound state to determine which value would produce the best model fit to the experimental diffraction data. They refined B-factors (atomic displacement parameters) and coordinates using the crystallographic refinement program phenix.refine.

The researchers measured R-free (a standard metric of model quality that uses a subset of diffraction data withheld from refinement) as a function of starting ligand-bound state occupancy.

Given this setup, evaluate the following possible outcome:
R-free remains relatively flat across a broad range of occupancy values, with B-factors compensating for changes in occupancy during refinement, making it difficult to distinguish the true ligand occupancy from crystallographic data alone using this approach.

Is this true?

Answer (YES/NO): NO